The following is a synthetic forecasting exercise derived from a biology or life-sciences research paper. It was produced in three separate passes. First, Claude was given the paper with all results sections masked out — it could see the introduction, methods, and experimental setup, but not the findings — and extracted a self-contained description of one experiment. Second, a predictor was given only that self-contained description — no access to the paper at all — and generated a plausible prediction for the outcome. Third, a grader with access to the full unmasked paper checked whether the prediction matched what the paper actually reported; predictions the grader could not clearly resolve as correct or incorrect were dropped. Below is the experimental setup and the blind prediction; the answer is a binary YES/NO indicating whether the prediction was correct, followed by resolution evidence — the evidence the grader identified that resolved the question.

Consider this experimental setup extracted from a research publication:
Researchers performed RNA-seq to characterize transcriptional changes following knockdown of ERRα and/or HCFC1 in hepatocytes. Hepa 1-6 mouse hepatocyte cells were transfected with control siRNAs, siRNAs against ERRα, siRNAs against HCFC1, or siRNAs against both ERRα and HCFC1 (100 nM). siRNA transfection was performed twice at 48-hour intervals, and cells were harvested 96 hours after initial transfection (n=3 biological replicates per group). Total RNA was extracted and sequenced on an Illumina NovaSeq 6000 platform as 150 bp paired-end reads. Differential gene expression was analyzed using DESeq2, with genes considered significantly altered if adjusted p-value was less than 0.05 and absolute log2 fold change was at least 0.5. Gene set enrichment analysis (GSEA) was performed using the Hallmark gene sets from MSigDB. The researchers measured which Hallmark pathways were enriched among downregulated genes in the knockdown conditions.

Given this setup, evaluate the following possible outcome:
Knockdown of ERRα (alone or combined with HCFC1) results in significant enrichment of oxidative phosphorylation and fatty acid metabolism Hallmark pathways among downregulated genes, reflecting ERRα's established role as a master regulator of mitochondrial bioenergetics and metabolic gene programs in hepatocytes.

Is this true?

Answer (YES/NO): NO